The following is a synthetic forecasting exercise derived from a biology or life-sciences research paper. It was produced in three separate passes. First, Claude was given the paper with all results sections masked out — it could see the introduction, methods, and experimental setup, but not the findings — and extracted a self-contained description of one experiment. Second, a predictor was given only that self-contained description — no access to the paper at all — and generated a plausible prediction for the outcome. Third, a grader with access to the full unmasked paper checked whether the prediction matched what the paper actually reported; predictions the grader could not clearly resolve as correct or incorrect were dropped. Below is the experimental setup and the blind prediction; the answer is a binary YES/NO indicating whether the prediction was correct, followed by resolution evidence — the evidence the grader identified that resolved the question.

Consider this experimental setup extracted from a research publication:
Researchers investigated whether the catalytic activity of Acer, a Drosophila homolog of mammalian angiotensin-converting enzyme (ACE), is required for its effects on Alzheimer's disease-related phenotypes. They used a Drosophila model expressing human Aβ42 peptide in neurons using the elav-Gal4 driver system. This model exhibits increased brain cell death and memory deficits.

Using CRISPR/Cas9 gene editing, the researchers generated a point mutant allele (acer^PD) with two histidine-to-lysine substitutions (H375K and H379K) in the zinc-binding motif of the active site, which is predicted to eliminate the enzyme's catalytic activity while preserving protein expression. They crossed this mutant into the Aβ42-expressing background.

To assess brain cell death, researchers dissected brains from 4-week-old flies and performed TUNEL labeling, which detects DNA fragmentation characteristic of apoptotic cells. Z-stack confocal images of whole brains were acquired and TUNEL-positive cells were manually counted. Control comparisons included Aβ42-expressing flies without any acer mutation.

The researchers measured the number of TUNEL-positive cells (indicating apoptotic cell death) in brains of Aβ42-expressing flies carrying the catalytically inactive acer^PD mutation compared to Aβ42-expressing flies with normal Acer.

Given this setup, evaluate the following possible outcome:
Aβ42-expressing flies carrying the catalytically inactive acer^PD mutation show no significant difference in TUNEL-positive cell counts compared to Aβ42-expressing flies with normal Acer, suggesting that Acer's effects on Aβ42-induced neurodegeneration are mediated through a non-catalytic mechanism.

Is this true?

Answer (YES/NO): NO